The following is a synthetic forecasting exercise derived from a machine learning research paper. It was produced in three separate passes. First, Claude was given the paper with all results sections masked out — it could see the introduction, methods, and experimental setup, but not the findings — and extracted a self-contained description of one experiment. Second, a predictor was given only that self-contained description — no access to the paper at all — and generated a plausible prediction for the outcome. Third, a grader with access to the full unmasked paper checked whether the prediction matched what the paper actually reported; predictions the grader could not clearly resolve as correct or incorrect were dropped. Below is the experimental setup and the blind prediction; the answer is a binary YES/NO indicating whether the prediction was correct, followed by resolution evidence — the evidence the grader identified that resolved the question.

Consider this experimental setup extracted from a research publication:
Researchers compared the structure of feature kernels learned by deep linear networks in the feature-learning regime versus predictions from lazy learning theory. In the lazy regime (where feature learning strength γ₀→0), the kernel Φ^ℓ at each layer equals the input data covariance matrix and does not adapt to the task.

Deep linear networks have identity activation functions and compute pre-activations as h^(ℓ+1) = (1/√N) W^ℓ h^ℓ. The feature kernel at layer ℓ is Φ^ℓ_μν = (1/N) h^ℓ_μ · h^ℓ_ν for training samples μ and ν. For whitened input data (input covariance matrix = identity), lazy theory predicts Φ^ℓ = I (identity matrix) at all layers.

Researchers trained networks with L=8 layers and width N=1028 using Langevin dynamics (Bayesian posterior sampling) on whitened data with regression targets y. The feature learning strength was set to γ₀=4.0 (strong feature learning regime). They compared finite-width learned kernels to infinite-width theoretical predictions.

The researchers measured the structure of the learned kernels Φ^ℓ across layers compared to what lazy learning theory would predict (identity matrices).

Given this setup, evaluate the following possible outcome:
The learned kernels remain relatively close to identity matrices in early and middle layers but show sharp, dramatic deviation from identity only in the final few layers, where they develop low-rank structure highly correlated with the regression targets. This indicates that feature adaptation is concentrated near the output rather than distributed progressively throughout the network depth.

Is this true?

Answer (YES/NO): NO